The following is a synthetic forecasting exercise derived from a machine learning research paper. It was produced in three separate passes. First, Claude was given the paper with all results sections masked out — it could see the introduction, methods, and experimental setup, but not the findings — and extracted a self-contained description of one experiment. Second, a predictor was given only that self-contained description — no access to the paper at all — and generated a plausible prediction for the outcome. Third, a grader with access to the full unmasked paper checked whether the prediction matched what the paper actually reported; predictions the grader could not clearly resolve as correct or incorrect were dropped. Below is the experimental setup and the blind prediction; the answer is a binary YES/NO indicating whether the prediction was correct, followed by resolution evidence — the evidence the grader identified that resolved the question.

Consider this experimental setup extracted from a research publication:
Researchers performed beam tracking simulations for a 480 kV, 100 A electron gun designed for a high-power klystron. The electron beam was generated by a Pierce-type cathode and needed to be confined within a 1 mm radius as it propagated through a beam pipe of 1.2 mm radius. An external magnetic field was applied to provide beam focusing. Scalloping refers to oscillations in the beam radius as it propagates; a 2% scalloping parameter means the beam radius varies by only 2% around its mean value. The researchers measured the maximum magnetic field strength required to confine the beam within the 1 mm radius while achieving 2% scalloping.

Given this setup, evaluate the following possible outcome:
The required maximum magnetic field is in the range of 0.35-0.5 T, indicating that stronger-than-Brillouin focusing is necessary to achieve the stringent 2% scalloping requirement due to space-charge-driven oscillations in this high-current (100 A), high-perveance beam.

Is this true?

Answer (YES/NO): NO